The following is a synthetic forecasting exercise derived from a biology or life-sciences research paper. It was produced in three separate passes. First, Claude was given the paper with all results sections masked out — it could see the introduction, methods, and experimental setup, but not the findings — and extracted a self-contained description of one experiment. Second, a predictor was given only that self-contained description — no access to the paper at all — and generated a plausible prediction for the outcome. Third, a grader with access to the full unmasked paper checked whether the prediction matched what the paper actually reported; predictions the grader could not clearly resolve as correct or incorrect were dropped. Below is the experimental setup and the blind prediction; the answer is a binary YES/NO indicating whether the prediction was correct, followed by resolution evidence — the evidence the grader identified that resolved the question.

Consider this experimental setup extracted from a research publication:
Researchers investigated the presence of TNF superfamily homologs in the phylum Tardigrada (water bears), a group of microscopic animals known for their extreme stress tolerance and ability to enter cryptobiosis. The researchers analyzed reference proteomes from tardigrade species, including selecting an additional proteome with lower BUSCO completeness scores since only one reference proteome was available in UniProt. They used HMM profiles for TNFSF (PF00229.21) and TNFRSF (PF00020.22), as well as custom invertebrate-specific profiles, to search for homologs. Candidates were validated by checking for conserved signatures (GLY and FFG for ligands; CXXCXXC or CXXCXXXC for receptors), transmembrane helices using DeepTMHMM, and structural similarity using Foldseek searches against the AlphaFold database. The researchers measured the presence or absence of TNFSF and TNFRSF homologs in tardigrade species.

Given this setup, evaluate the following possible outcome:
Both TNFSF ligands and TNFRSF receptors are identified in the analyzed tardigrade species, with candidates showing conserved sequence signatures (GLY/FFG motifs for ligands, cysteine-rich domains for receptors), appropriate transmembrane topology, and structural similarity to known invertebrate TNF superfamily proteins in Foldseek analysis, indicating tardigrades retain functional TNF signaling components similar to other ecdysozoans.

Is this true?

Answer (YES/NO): NO